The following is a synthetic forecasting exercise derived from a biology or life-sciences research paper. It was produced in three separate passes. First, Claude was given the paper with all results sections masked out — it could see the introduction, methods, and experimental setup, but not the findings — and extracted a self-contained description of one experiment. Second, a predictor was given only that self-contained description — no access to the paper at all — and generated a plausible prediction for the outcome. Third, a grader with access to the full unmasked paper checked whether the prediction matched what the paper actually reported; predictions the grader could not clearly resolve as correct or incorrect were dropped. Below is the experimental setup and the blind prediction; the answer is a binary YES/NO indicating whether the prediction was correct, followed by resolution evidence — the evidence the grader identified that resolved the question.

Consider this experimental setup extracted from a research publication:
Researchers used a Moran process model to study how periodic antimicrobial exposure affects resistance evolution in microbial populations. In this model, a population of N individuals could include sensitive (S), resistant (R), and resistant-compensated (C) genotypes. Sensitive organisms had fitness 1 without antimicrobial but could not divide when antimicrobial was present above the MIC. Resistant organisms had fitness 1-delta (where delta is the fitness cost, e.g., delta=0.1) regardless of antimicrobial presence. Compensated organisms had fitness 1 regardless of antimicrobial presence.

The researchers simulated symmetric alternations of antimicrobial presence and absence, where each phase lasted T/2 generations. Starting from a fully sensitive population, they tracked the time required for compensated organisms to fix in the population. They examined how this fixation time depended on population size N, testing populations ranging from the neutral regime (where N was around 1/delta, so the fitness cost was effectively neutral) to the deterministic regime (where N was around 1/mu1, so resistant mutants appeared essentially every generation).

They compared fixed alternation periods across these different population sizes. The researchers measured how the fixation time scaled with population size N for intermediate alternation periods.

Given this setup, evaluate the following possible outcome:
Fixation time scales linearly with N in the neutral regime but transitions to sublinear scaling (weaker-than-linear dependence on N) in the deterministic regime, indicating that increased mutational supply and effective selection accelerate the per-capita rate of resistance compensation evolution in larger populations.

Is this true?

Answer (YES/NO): NO